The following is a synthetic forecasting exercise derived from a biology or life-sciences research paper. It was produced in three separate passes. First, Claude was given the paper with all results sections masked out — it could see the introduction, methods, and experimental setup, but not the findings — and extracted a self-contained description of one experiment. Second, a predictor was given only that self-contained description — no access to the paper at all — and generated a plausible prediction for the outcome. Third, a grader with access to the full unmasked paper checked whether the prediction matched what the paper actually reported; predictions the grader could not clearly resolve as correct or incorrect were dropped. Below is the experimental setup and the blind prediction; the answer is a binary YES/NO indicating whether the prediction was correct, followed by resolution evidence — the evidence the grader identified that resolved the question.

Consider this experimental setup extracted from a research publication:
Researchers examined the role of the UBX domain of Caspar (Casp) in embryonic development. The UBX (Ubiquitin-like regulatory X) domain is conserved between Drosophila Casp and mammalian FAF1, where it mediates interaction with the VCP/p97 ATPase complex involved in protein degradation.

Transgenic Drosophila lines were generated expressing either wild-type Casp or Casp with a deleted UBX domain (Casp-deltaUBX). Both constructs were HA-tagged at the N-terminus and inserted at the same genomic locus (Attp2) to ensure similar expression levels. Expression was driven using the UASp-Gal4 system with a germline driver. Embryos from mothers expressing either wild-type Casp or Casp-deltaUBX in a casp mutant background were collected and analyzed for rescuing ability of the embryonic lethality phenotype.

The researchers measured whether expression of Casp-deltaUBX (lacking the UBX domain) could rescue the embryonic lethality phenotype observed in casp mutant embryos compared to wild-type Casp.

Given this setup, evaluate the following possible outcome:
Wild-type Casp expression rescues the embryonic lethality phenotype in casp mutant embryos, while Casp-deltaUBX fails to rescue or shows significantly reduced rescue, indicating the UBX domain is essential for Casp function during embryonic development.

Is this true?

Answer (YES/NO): YES